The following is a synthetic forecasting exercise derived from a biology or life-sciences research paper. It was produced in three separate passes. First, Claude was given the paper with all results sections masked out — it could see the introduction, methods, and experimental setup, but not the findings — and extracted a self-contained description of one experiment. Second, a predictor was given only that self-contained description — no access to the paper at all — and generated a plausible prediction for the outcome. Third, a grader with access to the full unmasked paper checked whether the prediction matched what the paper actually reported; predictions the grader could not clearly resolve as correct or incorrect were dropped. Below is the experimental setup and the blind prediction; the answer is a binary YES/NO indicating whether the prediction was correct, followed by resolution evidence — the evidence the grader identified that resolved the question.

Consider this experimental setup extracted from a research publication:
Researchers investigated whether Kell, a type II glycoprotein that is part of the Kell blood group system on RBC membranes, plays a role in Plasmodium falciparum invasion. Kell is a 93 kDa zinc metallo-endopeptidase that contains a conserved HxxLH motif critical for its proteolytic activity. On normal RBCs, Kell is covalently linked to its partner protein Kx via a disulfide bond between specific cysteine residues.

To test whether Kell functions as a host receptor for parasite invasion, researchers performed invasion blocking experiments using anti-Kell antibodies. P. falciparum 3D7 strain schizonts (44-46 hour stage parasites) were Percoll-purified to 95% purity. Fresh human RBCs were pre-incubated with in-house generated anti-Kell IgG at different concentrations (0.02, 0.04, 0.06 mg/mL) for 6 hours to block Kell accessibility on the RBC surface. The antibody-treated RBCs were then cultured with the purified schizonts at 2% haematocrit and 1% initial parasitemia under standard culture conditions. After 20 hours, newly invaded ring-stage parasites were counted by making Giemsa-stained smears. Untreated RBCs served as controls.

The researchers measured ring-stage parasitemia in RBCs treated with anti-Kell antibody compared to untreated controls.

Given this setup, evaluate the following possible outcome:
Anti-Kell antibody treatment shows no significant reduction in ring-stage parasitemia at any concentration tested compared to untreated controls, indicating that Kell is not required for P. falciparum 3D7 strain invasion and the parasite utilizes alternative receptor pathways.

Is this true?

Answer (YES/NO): NO